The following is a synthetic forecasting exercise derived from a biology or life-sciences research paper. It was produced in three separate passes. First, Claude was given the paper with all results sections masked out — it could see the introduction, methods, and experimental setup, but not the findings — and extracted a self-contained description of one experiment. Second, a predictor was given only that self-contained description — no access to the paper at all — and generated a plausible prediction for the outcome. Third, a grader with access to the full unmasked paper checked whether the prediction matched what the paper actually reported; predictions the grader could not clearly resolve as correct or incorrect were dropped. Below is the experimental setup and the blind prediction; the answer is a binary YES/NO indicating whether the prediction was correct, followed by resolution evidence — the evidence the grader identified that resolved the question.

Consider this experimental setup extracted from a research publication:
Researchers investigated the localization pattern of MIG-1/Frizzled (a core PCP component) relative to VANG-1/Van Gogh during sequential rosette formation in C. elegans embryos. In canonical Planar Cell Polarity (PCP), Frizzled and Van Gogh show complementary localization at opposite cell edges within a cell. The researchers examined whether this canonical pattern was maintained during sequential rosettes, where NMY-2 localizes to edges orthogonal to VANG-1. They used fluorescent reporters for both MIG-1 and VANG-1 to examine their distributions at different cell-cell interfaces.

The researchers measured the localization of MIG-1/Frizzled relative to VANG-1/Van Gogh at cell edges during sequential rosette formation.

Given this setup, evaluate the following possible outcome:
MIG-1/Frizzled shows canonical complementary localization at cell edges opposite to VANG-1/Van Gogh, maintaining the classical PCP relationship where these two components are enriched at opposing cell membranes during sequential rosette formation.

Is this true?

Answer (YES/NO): NO